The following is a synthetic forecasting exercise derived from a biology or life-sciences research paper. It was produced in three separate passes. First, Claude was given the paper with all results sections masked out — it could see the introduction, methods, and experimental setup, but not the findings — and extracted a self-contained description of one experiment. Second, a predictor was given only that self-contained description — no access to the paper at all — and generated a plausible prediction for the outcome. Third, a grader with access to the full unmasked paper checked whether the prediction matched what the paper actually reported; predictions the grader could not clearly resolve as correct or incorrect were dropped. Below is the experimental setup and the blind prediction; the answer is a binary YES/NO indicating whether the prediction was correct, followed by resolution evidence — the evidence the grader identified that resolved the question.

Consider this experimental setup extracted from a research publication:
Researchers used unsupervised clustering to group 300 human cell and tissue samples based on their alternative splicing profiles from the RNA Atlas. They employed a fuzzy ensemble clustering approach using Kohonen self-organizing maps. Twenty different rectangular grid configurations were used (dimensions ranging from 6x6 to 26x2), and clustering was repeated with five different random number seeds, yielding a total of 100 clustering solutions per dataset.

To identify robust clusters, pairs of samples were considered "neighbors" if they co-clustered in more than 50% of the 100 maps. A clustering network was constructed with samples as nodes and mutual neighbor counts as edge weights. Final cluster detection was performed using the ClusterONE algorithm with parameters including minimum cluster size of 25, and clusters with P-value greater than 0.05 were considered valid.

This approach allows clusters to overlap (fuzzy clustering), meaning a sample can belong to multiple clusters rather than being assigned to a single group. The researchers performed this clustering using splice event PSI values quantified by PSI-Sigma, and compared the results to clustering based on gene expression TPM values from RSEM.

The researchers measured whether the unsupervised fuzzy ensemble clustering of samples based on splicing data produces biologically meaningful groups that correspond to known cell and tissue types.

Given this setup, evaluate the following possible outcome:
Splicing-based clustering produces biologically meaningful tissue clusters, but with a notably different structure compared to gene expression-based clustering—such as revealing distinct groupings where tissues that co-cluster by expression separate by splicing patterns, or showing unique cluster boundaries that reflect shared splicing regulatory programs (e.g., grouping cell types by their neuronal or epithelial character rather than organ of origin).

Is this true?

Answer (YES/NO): YES